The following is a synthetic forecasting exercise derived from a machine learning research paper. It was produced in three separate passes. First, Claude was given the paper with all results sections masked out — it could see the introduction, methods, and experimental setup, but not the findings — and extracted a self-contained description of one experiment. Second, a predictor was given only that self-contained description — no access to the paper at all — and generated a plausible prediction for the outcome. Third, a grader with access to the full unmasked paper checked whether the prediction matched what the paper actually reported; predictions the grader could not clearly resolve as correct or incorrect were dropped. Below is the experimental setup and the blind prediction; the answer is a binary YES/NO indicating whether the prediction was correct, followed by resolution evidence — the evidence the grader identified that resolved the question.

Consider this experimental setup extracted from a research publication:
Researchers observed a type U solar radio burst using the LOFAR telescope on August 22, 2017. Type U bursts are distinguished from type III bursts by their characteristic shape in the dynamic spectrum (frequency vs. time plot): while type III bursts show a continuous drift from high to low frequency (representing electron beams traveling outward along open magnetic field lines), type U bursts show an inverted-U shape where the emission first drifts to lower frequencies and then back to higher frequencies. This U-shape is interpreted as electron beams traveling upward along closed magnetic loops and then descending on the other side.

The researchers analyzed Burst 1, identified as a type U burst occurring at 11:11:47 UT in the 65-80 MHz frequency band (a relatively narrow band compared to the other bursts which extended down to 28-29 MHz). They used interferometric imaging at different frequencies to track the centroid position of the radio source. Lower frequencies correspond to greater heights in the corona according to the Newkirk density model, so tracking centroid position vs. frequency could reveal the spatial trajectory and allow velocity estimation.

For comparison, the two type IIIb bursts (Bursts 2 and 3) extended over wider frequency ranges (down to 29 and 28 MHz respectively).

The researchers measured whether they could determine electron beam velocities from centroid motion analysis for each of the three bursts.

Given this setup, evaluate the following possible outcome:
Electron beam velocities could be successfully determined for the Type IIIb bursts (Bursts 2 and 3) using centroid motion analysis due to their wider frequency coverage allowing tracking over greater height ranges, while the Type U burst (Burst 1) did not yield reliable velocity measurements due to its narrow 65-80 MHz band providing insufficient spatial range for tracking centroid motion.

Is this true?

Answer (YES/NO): YES